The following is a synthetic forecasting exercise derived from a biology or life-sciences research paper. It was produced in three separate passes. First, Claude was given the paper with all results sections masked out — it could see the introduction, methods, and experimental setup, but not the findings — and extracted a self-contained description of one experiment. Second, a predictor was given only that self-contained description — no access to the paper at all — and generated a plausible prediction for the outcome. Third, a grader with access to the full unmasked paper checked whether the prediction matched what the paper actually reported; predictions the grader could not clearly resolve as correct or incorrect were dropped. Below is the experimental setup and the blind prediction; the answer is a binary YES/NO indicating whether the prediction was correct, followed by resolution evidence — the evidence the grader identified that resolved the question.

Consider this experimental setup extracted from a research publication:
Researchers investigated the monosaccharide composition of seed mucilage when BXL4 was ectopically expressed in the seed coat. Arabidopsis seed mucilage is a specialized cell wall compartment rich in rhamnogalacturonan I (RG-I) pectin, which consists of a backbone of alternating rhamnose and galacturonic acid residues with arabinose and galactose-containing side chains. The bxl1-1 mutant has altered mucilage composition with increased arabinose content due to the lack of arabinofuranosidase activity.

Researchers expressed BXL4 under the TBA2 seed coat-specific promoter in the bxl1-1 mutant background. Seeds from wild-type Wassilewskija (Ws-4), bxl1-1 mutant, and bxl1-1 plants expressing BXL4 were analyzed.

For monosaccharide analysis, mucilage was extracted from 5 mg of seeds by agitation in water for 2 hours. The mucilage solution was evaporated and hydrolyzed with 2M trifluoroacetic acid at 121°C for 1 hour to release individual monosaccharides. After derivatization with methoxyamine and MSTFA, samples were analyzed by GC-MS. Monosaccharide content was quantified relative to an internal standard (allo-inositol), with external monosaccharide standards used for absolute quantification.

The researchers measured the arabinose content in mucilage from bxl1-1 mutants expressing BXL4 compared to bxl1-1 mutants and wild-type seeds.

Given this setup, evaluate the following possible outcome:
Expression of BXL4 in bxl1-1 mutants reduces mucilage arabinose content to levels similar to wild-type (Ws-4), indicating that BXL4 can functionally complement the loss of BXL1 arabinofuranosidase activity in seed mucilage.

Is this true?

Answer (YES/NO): YES